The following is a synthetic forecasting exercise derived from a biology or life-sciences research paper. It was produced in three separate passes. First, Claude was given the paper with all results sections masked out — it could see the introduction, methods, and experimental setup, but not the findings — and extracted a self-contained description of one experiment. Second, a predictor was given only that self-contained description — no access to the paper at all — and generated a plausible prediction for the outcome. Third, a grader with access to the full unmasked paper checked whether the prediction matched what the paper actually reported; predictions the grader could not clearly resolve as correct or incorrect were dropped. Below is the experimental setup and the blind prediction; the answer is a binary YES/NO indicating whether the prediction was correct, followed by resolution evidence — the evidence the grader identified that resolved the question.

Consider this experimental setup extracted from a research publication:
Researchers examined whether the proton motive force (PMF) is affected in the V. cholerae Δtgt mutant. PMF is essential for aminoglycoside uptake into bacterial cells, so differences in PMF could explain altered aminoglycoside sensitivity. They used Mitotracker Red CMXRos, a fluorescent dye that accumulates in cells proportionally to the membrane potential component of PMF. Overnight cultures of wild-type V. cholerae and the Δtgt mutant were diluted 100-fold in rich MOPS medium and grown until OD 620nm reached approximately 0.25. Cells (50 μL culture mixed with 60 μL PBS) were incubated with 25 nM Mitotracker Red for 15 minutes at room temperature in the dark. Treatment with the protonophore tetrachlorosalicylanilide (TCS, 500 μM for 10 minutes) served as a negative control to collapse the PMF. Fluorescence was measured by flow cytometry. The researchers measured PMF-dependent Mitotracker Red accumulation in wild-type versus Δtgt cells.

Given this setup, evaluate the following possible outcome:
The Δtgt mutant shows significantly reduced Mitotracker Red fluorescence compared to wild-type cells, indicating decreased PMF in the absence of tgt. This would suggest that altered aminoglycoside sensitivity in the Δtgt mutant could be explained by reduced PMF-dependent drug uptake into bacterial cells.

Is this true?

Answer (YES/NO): NO